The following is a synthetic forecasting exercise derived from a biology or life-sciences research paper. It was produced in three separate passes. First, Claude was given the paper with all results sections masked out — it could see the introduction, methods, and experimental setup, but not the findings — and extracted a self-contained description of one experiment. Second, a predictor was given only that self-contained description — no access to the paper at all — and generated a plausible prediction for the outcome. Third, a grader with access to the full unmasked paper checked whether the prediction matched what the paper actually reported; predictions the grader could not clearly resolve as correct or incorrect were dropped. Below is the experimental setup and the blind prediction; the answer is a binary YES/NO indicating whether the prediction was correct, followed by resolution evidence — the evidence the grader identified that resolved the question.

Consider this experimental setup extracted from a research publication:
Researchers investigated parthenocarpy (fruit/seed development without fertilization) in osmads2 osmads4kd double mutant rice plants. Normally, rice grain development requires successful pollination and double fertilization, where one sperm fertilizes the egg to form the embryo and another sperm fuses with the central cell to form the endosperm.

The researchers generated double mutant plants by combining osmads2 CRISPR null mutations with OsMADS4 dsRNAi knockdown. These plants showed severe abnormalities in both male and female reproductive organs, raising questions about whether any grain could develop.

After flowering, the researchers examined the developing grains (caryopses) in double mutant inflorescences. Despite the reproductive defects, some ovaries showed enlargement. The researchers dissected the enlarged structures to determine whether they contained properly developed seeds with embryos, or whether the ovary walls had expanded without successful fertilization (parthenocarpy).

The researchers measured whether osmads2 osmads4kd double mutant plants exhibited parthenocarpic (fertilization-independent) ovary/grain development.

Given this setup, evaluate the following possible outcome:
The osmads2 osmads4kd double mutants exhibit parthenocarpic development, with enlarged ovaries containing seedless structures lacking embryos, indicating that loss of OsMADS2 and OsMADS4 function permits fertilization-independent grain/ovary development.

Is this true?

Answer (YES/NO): YES